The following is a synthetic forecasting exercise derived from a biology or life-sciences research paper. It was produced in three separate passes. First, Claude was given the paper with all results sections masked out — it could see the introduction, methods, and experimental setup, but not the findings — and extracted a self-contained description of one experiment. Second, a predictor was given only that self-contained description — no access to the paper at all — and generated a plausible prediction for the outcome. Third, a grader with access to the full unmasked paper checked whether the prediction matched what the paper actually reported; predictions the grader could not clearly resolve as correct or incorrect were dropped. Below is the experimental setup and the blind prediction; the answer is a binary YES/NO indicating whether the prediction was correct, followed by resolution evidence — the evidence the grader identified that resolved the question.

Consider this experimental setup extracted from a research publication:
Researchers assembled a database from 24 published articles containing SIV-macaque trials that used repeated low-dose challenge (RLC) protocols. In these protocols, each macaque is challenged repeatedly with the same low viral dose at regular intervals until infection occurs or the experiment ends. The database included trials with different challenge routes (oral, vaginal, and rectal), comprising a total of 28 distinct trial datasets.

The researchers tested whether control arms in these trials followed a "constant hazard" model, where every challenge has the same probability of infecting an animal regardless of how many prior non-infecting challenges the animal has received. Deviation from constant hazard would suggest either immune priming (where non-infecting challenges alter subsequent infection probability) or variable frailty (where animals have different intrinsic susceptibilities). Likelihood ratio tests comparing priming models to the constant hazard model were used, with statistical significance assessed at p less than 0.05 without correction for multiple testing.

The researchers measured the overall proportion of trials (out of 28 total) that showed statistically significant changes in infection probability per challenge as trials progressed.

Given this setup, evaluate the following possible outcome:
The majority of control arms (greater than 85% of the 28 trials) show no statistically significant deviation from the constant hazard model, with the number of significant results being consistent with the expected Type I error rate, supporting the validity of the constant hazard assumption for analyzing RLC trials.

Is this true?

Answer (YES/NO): NO